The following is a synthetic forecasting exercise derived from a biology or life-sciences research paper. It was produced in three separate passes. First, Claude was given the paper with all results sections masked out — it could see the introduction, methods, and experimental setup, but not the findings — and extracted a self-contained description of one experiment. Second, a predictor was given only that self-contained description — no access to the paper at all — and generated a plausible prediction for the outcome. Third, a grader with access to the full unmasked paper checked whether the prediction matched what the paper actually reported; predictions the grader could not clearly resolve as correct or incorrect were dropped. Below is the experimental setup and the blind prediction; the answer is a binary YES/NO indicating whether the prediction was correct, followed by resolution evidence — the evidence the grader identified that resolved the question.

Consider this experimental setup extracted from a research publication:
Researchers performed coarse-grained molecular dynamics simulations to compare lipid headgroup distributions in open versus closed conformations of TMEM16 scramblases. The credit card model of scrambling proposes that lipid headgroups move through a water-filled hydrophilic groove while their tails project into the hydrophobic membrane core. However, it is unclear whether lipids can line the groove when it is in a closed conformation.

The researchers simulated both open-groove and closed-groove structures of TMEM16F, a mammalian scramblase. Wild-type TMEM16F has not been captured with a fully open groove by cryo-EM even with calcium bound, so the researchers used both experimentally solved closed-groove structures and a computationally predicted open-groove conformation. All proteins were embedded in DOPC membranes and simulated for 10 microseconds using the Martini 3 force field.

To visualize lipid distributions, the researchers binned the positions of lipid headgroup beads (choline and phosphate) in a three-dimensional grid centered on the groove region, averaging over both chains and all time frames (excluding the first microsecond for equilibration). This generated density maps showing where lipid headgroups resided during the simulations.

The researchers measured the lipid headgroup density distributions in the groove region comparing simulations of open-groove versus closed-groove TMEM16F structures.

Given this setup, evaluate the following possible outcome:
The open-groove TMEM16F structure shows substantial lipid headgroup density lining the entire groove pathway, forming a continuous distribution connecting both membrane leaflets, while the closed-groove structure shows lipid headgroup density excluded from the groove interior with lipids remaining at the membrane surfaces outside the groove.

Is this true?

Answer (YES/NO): NO